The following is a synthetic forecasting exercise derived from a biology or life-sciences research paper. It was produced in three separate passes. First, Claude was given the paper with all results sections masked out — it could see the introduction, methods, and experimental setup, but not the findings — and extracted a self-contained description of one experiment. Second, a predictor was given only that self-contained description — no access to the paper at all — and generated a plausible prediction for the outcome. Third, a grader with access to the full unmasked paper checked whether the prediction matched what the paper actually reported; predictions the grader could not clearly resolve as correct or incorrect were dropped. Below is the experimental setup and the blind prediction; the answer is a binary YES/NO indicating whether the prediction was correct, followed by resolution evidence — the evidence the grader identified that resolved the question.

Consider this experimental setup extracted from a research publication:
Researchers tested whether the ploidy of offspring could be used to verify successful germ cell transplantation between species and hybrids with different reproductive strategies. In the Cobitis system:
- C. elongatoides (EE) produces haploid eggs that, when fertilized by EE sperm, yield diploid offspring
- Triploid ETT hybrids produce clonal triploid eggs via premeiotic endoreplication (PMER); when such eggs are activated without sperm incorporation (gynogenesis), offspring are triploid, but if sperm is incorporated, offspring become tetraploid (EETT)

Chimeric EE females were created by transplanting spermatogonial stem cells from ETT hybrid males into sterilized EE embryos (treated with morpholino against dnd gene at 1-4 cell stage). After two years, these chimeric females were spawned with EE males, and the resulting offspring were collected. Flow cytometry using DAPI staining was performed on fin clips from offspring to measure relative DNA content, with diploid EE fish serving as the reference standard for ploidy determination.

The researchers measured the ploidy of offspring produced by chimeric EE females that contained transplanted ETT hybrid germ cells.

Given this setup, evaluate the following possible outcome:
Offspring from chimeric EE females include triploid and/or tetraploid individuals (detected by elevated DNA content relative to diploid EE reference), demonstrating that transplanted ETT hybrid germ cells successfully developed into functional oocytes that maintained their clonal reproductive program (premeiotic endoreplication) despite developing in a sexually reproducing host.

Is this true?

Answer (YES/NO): YES